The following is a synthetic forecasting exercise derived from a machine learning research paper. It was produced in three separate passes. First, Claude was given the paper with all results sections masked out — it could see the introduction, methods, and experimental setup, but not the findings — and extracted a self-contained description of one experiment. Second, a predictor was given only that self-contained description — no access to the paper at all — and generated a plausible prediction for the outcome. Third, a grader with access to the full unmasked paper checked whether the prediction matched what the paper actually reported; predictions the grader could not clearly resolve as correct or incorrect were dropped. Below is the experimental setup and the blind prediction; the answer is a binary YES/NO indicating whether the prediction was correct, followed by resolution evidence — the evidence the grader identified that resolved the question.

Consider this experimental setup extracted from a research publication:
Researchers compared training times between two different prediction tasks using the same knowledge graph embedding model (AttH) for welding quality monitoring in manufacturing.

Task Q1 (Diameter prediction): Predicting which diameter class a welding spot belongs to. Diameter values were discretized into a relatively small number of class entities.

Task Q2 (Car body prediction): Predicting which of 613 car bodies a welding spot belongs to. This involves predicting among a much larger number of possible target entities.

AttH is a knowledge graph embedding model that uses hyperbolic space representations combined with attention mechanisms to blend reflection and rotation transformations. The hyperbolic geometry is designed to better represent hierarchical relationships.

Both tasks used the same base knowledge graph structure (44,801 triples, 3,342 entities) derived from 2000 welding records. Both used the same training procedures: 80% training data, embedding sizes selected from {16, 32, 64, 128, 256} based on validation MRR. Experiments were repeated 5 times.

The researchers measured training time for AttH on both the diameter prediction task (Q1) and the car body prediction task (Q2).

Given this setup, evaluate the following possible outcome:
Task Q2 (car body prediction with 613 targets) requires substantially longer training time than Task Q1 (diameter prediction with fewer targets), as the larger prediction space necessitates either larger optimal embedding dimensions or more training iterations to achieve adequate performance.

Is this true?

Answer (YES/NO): YES